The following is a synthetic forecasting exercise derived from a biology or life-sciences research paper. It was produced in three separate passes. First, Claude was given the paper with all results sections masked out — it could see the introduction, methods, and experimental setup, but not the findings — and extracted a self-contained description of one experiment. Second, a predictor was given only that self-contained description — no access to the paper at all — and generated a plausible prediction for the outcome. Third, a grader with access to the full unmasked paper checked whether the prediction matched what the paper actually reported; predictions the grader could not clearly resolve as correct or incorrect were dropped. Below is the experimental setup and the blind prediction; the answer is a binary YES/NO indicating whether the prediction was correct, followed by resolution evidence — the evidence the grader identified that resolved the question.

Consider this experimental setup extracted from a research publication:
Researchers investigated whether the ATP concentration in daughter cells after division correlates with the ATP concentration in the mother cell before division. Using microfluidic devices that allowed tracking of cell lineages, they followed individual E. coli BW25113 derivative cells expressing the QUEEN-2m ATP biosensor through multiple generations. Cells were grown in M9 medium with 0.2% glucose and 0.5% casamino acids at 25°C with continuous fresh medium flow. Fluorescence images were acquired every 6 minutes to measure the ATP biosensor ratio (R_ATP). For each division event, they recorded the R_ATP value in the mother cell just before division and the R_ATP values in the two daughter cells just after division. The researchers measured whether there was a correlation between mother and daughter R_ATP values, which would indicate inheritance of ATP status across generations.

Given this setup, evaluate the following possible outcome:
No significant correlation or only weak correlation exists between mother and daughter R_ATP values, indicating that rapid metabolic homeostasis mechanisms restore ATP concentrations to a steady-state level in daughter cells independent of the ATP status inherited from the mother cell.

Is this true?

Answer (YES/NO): NO